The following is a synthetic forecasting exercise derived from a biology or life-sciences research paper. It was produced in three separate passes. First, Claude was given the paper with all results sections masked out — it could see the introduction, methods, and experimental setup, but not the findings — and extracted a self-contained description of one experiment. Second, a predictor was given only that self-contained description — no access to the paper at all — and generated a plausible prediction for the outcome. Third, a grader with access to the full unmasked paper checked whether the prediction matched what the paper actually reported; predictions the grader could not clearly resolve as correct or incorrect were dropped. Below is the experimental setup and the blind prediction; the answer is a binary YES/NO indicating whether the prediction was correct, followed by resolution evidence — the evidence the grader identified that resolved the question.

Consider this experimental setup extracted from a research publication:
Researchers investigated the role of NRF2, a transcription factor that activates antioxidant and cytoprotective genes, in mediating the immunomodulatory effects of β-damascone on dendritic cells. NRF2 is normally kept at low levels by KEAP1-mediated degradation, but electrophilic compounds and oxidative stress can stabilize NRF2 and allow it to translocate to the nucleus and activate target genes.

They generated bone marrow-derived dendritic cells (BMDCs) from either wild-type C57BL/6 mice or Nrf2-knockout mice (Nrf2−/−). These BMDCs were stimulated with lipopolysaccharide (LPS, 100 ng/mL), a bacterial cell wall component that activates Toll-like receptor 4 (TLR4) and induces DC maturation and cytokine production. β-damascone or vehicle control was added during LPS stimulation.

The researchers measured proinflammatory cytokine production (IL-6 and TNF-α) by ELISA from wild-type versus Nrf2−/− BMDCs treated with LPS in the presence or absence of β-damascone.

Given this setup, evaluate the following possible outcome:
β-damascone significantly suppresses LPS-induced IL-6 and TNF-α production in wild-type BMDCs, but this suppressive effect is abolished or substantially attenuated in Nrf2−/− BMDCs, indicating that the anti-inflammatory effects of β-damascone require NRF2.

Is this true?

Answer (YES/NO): NO